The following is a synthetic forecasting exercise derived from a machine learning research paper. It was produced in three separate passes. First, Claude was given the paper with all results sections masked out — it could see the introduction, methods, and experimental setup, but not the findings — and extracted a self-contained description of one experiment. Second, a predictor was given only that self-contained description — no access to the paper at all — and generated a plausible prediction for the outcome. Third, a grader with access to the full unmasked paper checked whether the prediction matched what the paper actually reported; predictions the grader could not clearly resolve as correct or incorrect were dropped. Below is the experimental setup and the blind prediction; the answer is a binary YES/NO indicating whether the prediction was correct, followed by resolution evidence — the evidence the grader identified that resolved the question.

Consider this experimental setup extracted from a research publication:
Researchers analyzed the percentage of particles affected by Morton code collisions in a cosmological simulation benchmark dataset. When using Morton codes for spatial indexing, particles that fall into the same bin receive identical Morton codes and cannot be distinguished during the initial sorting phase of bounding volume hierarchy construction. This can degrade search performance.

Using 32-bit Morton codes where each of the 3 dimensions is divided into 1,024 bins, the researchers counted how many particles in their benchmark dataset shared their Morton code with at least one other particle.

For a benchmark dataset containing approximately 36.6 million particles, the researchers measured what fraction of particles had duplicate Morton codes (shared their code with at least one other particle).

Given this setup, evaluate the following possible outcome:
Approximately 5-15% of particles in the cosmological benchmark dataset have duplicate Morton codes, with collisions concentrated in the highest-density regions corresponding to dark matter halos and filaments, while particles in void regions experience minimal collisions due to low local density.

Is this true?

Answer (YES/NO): NO